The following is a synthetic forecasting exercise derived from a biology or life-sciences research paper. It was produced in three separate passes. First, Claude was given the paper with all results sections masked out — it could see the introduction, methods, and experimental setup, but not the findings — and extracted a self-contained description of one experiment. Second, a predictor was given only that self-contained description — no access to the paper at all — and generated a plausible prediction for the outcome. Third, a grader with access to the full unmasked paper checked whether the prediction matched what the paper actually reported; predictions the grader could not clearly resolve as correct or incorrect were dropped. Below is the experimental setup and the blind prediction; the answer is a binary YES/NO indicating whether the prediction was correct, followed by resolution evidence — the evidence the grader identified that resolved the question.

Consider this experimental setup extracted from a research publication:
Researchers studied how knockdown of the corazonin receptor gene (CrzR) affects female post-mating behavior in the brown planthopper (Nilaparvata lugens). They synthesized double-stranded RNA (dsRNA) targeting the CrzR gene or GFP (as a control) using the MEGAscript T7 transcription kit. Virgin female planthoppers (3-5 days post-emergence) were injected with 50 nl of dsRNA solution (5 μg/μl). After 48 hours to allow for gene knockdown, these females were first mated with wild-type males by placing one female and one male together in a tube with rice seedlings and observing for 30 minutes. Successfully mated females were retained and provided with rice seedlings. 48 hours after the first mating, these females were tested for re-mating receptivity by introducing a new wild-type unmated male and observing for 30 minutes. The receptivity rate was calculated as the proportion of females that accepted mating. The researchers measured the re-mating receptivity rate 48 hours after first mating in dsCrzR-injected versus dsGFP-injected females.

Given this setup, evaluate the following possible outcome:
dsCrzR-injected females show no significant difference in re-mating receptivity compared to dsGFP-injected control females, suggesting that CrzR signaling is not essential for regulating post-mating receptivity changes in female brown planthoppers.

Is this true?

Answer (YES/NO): NO